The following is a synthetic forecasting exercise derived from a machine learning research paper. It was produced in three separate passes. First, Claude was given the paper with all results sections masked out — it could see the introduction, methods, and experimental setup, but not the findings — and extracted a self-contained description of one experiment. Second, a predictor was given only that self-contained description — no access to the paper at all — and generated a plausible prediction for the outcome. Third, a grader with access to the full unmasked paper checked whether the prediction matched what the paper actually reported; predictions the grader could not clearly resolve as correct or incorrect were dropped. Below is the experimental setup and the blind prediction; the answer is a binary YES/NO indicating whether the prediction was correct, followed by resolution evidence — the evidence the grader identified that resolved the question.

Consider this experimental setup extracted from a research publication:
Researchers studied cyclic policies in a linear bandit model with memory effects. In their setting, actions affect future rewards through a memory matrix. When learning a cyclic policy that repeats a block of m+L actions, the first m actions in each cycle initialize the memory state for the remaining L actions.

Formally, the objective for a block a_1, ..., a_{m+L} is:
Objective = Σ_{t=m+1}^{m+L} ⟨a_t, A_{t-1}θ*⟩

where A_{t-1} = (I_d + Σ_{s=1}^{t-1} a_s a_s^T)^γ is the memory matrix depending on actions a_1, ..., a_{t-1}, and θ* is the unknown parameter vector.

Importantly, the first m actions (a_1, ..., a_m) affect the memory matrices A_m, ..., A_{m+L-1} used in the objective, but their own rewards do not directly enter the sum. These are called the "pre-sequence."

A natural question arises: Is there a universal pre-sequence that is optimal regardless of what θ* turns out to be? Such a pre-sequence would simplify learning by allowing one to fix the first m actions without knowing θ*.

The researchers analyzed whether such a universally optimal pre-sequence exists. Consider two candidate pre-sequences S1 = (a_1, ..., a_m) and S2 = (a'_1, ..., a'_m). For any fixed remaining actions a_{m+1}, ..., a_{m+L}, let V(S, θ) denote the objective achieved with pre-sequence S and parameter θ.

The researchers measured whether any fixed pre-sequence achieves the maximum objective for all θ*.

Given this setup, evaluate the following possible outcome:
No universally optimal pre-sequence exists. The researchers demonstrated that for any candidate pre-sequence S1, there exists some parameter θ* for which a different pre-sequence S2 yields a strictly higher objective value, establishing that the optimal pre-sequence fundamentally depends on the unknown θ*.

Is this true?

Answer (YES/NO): YES